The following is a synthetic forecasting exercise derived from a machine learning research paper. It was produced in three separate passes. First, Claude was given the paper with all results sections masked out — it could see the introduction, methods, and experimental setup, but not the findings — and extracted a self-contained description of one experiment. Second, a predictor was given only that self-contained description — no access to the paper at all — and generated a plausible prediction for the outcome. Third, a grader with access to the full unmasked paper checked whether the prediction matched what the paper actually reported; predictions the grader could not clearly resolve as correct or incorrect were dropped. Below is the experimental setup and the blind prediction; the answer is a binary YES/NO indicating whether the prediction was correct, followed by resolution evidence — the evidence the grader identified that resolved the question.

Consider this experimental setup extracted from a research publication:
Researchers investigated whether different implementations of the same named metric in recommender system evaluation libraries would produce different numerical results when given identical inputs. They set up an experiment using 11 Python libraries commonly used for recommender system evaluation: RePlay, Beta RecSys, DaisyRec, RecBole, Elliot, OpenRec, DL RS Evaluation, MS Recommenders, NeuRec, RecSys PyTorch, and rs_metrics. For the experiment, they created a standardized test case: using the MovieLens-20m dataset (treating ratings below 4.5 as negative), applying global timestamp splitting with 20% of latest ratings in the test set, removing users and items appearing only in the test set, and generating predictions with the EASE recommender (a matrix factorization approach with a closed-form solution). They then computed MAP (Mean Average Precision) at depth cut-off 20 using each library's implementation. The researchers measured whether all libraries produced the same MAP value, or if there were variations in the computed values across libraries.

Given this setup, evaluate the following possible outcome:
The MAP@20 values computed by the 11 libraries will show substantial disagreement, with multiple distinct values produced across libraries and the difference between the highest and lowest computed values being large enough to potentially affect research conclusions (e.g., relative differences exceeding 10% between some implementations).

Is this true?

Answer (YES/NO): YES